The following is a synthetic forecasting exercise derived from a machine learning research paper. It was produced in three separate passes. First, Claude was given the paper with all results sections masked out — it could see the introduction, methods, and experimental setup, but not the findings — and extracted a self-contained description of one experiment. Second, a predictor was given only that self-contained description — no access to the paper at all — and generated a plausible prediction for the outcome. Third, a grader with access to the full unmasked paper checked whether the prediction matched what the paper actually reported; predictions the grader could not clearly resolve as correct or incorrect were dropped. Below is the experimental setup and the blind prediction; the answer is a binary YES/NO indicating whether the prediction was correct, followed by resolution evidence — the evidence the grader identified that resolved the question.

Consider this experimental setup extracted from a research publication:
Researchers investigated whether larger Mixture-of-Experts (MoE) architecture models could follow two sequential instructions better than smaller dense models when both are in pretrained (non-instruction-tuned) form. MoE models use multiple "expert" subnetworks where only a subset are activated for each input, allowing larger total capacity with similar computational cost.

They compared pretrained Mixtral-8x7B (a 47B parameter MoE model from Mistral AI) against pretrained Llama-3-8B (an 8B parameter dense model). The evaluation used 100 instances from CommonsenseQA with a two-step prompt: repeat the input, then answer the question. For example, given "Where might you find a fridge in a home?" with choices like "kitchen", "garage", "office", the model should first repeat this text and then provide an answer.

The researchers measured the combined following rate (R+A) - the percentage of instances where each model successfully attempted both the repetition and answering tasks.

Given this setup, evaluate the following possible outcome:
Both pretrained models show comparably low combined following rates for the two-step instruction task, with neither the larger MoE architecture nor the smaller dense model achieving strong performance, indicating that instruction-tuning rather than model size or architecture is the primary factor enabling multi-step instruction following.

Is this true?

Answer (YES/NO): NO